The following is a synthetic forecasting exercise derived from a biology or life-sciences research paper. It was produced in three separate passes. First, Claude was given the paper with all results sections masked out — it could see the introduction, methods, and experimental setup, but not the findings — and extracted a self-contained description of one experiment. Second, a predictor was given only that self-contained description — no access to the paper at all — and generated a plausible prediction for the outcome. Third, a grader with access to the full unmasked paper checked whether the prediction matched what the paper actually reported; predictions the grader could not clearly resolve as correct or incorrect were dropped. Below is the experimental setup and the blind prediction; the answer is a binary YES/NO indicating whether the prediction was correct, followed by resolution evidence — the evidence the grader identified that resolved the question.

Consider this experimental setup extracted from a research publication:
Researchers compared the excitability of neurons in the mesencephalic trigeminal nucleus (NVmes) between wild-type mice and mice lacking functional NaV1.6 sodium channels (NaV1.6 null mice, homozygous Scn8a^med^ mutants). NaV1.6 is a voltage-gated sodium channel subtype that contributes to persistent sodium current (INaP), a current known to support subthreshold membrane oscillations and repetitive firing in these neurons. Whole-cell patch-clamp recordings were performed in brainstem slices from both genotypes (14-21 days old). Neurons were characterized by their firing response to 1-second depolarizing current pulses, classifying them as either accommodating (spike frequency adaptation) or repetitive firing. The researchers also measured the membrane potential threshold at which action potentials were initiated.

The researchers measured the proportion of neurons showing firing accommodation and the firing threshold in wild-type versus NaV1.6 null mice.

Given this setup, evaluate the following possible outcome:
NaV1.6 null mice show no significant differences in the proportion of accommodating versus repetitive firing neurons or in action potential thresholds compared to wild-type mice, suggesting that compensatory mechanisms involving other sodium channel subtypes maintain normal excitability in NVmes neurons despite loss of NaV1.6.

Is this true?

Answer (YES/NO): NO